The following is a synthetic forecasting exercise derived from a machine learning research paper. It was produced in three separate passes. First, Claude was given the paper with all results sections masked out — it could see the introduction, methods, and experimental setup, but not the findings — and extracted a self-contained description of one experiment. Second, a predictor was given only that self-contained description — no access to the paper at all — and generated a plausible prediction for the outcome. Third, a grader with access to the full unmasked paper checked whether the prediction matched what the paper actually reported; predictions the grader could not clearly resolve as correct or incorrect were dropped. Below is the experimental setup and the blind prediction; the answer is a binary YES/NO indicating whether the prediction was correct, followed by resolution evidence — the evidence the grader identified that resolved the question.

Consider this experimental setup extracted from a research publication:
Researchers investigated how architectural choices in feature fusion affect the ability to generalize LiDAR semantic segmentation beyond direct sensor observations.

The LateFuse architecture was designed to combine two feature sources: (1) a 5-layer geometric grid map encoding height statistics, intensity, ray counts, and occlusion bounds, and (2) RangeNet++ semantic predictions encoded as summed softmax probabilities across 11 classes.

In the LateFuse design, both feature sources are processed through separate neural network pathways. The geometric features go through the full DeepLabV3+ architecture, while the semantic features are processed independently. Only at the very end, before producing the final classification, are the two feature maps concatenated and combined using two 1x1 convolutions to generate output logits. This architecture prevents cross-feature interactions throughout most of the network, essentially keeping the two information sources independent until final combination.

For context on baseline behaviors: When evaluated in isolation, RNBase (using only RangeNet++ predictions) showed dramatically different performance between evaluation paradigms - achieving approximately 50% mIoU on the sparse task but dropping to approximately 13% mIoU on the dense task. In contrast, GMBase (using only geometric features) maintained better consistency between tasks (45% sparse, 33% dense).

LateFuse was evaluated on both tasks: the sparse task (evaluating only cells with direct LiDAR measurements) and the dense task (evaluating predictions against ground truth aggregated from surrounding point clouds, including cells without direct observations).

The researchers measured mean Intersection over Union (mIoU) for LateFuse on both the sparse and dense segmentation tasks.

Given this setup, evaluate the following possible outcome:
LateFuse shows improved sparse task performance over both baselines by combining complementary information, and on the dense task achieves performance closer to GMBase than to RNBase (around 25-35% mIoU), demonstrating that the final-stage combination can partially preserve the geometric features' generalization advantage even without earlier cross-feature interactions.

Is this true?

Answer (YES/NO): NO